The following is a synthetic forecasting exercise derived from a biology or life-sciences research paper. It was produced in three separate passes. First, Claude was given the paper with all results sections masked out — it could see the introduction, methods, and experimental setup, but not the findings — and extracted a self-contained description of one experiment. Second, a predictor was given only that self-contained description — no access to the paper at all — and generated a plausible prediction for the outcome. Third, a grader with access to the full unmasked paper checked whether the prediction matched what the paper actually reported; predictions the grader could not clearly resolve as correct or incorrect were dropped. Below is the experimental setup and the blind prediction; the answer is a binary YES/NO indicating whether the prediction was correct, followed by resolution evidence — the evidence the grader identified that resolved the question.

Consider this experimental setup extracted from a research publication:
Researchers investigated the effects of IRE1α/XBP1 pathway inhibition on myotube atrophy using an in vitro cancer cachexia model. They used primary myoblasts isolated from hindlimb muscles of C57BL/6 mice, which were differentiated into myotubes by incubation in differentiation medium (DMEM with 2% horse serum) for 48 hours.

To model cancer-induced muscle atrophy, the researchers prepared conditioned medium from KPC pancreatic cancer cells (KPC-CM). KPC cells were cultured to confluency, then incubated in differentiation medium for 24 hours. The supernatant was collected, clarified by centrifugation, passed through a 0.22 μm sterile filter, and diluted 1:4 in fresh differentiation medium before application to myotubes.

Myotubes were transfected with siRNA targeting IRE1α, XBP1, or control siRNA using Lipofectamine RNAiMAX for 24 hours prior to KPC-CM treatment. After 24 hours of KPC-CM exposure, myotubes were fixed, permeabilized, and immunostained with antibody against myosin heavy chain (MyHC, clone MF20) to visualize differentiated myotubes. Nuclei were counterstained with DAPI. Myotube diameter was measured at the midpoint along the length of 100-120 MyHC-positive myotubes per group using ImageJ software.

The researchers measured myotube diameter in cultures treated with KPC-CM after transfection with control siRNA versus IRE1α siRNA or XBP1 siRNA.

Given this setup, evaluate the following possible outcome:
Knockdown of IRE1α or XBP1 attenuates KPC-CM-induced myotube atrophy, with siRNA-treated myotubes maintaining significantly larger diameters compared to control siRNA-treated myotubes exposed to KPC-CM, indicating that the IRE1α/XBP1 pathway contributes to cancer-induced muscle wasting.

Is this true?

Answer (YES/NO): YES